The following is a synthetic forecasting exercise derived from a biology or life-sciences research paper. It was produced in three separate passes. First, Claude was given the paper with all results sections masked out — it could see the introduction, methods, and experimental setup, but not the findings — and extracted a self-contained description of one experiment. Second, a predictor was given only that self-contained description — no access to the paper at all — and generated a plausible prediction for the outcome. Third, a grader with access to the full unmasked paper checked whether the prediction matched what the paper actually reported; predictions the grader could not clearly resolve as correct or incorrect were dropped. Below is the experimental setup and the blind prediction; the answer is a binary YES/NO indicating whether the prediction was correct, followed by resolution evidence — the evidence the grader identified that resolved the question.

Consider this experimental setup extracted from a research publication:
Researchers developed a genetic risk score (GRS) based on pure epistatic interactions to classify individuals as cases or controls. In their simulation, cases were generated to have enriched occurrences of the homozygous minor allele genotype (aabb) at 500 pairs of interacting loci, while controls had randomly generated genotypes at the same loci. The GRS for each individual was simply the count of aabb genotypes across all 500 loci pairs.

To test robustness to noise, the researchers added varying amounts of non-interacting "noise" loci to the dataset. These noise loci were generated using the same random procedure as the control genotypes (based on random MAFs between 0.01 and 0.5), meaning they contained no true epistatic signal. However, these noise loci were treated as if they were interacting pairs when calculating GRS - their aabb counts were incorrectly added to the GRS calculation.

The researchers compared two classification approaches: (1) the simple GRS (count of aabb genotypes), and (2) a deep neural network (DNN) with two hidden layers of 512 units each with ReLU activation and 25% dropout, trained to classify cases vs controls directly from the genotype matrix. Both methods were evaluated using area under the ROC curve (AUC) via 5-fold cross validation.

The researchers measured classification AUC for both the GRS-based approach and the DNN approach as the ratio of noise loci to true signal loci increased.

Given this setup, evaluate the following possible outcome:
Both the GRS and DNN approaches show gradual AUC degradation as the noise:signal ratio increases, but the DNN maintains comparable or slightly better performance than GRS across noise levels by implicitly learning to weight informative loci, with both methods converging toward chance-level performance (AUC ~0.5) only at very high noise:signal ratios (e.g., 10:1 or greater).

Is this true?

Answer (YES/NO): NO